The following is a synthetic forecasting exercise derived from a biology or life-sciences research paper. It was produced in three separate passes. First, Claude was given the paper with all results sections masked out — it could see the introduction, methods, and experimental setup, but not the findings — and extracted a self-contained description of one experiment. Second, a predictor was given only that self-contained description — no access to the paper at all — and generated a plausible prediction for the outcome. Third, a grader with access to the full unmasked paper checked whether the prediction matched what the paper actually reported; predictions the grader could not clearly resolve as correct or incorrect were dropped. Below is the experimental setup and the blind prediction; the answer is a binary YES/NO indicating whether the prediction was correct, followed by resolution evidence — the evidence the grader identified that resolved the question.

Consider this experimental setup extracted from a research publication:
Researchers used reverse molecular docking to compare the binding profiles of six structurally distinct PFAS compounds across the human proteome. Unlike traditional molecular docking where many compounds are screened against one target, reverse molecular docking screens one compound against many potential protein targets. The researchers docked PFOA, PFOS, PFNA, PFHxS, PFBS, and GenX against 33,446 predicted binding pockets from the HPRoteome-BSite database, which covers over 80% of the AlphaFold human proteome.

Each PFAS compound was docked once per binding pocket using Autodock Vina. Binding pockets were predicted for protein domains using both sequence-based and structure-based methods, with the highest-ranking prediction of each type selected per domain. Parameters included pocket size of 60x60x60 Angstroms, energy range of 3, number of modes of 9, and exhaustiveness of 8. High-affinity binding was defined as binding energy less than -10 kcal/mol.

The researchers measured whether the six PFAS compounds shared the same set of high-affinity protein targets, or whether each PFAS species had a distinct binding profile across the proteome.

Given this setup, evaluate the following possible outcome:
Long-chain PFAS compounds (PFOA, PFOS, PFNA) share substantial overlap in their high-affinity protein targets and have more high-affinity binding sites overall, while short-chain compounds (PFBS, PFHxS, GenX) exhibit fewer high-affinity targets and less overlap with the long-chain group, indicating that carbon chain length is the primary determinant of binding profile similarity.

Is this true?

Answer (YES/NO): YES